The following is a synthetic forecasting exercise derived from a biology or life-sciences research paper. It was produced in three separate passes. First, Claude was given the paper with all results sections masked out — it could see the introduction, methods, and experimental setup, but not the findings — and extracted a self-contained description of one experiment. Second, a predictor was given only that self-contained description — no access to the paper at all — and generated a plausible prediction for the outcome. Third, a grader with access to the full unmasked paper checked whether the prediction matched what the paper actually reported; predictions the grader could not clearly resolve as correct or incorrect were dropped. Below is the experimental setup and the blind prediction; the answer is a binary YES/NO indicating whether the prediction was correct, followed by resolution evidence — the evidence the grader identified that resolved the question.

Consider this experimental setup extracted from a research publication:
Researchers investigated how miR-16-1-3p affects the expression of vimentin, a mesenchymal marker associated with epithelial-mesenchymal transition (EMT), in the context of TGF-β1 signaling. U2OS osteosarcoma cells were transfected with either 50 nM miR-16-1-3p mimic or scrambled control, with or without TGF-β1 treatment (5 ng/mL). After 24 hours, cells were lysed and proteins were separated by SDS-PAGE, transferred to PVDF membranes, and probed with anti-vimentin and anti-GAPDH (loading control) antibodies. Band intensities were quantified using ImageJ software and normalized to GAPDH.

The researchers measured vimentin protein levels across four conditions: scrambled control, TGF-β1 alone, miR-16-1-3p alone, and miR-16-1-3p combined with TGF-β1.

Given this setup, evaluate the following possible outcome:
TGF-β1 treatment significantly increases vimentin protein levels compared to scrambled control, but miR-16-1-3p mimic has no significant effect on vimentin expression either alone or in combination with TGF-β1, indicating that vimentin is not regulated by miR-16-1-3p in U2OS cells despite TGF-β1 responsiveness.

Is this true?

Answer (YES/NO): NO